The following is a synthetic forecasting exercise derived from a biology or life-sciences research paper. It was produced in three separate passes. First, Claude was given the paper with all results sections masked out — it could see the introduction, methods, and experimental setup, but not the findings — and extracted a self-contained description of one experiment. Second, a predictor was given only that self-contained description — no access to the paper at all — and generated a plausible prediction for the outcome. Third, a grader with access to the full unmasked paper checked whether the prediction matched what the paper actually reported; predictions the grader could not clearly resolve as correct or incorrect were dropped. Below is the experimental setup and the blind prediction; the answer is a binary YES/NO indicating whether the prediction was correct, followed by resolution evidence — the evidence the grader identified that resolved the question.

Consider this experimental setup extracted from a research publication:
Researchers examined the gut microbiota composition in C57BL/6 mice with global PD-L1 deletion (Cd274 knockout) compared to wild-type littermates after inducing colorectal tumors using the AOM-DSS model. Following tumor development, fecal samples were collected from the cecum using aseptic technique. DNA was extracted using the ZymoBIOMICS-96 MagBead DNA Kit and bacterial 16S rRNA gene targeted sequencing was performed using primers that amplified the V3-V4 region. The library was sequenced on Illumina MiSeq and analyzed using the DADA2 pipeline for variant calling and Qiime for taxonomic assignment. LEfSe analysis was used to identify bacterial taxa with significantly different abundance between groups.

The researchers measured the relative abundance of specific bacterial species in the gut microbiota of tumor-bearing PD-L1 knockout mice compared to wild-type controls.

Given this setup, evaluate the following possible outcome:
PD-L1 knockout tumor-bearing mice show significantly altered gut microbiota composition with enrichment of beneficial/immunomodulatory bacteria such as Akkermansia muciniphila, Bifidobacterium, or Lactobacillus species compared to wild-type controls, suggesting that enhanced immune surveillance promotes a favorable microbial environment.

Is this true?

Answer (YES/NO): NO